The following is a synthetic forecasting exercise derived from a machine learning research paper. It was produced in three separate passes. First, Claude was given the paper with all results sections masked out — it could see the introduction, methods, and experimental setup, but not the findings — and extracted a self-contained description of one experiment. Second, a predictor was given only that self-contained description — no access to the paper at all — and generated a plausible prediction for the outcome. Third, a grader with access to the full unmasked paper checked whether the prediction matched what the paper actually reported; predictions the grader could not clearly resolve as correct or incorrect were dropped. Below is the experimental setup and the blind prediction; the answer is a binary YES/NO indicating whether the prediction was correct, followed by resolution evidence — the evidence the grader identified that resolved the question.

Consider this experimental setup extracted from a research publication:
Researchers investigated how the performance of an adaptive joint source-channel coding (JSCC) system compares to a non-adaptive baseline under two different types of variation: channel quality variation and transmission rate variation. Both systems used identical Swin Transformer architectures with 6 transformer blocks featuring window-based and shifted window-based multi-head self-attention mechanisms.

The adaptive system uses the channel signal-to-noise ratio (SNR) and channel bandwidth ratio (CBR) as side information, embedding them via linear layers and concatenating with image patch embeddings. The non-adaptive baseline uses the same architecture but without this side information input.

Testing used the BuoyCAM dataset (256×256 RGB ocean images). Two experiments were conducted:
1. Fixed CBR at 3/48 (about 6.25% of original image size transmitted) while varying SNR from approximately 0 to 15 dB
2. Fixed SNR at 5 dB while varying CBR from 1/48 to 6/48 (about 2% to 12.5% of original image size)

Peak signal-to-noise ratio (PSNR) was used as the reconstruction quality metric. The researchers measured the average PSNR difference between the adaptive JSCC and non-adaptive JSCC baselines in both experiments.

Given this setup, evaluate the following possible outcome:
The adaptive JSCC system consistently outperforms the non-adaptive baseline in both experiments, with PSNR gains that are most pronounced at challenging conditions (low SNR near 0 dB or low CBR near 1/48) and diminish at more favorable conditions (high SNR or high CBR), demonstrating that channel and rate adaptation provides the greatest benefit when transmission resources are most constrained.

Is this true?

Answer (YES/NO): NO